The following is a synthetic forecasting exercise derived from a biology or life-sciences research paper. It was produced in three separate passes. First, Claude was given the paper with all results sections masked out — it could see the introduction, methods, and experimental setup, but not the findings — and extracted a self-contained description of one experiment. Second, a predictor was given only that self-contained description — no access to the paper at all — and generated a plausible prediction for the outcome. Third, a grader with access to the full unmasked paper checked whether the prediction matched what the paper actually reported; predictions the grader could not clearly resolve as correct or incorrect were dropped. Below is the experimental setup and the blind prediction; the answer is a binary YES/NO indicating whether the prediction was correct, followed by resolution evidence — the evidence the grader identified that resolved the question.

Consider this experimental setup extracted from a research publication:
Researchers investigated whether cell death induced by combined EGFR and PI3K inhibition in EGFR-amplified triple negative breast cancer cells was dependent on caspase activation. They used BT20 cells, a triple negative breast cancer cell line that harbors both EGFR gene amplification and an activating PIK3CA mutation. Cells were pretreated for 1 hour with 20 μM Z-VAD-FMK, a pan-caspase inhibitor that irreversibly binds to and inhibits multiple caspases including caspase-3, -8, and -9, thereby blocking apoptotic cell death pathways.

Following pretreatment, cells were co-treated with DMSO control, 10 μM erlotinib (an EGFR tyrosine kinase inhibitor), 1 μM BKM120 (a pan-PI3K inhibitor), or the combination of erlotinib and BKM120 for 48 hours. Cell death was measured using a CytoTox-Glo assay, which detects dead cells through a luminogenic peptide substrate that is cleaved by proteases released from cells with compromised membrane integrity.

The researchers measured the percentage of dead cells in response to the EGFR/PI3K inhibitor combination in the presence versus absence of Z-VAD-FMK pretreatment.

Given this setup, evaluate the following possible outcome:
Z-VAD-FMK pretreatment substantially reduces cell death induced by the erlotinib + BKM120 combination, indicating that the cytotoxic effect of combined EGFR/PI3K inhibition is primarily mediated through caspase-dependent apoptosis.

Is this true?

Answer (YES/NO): YES